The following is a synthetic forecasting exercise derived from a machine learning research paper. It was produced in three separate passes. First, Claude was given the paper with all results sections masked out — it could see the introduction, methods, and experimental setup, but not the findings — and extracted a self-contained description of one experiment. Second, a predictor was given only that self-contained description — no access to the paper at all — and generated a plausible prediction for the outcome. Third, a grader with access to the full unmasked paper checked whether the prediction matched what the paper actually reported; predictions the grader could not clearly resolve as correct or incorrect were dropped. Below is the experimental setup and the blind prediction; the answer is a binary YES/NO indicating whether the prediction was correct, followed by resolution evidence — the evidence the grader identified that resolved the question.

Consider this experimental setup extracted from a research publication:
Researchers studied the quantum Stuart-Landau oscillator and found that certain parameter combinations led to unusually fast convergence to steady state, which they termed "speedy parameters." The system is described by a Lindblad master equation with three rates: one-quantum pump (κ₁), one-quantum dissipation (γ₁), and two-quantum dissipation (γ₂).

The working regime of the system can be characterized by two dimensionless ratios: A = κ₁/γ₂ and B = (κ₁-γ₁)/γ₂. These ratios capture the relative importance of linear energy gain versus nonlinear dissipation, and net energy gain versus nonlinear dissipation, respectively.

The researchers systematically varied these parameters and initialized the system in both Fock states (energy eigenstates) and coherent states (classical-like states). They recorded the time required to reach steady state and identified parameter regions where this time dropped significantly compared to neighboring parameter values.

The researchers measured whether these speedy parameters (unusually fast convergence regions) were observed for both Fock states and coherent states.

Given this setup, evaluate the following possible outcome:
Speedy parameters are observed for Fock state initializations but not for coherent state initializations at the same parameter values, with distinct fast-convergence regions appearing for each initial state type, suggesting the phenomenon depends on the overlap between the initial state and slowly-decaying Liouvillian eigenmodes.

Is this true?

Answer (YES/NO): NO